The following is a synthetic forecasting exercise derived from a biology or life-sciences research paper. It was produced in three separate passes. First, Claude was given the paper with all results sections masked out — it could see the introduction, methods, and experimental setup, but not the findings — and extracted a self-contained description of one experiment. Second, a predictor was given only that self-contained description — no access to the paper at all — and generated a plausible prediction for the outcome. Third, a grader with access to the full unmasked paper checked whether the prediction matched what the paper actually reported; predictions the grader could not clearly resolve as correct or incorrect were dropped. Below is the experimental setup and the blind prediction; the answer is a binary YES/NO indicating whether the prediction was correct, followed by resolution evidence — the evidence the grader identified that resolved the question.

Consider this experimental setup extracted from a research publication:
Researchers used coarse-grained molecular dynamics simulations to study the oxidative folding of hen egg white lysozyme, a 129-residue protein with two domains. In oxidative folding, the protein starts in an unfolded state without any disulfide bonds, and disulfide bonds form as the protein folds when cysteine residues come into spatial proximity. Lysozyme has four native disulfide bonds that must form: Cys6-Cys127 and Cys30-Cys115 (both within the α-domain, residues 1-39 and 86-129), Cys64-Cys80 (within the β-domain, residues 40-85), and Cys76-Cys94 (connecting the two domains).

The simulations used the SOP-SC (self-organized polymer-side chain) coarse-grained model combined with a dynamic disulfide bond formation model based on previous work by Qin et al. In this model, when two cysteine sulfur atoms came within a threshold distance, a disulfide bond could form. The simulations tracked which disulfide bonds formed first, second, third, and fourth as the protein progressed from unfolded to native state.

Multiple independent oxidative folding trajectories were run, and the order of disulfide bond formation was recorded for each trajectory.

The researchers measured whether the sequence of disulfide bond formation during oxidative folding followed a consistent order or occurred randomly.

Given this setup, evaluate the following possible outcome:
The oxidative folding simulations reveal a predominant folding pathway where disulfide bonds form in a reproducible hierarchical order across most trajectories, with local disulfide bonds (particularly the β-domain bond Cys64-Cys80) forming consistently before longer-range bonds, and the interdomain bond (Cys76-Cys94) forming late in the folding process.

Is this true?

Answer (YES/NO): NO